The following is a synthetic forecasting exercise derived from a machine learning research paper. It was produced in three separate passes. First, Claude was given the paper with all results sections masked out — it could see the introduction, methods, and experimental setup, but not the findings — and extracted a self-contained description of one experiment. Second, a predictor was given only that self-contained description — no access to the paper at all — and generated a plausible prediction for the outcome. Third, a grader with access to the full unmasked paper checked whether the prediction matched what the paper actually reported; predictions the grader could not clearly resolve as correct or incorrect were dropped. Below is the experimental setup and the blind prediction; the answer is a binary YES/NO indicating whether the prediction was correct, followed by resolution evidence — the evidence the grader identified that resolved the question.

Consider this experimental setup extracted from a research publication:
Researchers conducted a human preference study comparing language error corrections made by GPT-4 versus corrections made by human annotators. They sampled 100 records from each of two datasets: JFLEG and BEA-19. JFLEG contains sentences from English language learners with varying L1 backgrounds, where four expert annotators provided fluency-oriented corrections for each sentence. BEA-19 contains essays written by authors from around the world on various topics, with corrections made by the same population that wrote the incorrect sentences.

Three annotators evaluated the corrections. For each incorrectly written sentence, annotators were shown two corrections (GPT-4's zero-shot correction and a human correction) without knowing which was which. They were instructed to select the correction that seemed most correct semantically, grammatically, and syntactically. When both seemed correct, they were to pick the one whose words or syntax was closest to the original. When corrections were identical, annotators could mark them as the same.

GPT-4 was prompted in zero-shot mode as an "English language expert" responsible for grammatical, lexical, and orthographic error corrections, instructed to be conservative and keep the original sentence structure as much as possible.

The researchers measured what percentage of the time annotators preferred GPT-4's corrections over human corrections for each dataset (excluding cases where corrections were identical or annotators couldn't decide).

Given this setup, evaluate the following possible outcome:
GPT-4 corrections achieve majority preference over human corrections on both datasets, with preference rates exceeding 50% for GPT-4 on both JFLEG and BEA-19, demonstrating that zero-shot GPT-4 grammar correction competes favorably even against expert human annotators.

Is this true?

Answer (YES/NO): YES